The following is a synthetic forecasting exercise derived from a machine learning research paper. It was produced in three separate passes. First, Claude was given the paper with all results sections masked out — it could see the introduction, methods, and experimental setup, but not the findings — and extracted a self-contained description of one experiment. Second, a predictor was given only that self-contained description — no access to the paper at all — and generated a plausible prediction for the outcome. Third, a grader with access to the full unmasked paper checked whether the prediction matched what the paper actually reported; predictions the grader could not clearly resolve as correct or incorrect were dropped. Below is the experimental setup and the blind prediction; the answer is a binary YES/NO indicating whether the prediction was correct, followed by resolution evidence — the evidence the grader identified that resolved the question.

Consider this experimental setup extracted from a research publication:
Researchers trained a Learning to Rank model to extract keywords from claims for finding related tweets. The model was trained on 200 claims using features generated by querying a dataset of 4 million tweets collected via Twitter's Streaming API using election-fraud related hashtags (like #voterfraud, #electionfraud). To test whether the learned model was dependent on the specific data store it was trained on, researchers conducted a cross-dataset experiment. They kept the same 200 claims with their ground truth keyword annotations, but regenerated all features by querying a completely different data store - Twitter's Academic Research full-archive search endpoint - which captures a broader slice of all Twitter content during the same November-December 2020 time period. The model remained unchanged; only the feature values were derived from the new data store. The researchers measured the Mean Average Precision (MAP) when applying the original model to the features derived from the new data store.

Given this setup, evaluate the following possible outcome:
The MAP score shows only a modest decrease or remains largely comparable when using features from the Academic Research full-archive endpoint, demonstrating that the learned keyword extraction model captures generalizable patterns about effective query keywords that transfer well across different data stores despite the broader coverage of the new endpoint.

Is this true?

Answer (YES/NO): YES